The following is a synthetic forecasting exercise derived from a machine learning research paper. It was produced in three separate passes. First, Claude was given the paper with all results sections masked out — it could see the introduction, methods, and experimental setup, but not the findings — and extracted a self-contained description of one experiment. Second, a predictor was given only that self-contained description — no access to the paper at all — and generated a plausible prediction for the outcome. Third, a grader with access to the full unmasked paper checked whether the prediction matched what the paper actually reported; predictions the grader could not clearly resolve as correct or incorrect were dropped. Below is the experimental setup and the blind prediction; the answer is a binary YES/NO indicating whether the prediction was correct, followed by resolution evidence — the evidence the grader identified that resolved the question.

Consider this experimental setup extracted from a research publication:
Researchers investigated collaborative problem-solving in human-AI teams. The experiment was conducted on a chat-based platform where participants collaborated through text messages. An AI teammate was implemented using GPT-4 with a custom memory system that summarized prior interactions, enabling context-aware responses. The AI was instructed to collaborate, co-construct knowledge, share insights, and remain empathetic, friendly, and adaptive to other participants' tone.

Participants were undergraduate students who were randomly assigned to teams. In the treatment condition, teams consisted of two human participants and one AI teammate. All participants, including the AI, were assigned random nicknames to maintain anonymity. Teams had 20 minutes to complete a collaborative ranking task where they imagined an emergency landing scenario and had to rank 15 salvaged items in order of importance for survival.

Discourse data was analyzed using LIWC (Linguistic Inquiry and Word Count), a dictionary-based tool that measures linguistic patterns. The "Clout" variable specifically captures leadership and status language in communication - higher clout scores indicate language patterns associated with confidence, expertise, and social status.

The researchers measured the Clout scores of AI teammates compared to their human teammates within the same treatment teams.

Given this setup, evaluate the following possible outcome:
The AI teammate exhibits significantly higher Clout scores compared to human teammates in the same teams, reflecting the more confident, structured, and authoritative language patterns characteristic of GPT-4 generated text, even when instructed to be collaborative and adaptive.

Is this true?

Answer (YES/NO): YES